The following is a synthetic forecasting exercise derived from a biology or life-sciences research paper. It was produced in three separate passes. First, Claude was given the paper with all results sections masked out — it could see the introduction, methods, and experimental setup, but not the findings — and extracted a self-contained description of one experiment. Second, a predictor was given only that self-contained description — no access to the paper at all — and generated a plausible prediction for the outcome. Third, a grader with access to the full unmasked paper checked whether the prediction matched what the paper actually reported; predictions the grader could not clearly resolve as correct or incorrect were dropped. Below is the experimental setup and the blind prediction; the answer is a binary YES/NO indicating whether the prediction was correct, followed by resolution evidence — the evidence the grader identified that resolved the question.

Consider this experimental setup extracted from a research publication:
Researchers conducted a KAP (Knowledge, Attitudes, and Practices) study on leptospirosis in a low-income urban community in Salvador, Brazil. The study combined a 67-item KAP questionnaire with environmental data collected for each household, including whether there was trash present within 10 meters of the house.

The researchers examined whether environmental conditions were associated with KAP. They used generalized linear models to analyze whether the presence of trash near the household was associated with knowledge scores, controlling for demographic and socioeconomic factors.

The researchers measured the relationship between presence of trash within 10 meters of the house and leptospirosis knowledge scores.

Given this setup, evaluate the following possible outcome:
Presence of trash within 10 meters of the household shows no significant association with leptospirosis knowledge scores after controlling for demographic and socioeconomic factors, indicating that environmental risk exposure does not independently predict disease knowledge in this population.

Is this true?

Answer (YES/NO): YES